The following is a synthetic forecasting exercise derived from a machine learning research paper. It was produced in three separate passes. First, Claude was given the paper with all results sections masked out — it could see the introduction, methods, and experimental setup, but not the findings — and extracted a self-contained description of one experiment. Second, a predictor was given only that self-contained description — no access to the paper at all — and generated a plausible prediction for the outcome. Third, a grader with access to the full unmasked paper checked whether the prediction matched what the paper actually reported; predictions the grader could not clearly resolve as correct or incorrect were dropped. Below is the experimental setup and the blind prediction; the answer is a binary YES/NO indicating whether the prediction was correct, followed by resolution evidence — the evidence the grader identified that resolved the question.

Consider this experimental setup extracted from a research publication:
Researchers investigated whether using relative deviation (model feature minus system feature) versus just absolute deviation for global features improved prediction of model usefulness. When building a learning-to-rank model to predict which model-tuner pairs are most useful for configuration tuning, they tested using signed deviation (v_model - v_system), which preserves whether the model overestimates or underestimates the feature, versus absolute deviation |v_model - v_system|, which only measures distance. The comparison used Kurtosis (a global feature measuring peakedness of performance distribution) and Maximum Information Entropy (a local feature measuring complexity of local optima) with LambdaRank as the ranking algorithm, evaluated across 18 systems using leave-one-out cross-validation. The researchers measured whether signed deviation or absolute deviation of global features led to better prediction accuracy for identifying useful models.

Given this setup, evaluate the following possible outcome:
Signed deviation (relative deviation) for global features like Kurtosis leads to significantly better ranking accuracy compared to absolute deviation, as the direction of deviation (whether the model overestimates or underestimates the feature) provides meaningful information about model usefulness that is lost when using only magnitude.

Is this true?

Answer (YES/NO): YES